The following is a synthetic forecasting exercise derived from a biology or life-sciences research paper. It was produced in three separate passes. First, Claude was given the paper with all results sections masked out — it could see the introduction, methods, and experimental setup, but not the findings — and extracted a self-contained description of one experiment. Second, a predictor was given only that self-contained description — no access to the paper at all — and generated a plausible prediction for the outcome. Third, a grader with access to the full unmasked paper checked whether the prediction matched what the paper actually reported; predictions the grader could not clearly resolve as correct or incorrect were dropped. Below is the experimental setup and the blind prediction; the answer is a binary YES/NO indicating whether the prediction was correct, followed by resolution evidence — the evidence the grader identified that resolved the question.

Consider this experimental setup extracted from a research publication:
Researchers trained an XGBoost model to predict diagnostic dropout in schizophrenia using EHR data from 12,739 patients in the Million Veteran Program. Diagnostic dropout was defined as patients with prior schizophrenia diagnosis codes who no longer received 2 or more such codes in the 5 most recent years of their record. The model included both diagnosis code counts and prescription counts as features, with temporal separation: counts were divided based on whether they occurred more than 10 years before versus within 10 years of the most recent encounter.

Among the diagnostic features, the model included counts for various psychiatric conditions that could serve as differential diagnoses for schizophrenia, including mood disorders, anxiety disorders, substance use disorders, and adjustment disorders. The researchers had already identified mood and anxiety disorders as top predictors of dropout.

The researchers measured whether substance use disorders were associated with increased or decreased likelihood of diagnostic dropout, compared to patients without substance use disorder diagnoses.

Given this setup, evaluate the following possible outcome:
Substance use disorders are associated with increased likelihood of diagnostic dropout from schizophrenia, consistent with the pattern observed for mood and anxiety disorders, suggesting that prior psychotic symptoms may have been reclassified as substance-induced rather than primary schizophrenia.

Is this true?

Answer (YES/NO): NO